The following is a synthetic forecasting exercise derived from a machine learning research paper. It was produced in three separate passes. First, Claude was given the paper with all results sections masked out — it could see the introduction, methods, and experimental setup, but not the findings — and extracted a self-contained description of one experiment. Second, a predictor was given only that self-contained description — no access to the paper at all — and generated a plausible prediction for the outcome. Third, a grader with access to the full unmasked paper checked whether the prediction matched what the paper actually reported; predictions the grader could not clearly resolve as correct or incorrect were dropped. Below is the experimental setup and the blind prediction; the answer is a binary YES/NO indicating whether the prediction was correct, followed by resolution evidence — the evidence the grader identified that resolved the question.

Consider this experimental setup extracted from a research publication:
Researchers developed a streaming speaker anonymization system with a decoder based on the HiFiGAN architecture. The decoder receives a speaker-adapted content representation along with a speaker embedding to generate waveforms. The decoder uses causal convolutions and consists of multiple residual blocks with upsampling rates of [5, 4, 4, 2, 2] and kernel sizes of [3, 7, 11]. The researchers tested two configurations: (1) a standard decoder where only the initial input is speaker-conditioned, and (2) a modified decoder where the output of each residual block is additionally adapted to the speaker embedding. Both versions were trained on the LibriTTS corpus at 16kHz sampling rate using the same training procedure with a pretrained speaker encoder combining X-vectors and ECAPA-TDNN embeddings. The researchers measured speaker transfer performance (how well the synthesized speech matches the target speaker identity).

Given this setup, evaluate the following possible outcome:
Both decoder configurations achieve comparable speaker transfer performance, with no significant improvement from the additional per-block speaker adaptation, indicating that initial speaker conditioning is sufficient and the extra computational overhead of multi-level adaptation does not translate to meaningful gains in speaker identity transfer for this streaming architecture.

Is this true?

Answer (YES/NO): NO